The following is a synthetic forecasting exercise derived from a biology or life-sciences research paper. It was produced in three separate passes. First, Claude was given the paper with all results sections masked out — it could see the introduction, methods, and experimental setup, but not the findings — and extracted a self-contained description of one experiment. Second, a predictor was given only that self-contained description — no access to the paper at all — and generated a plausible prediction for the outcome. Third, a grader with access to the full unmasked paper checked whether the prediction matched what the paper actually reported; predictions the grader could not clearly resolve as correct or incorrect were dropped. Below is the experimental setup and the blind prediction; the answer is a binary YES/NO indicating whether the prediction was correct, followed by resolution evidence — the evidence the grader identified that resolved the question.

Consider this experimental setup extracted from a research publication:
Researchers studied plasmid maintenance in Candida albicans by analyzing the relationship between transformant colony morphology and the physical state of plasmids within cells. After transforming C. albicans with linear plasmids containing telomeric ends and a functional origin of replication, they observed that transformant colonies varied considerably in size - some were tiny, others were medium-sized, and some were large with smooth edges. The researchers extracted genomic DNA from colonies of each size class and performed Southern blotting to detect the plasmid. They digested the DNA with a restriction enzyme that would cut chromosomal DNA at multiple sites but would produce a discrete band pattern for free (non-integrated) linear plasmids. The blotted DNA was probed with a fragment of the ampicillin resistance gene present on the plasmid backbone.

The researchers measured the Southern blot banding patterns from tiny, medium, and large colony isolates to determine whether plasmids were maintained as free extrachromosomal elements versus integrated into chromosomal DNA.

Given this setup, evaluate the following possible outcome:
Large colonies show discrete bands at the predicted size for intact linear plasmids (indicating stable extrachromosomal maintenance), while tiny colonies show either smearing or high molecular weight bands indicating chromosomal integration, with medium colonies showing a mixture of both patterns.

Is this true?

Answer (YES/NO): NO